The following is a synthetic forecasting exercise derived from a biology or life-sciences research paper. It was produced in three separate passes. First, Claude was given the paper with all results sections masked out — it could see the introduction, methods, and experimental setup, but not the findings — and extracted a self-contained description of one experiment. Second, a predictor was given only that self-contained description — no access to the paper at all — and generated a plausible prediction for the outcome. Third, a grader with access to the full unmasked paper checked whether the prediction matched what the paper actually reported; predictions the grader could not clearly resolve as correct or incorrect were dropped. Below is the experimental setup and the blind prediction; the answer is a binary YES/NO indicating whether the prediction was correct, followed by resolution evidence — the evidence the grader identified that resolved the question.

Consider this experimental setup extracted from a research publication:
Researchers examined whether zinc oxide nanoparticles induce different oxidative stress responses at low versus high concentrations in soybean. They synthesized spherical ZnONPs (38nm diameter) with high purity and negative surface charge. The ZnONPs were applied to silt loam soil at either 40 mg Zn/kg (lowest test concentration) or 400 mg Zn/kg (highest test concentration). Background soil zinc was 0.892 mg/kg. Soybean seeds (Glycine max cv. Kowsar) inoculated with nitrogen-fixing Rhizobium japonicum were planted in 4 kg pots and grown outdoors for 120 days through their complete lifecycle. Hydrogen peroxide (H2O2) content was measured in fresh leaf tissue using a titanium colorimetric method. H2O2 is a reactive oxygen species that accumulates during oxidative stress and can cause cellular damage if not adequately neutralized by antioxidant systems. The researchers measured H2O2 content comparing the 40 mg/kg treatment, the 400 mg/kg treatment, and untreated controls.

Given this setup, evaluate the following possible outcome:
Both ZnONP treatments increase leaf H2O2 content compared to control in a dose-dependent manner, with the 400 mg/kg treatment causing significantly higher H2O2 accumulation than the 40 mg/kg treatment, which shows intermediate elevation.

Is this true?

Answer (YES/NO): NO